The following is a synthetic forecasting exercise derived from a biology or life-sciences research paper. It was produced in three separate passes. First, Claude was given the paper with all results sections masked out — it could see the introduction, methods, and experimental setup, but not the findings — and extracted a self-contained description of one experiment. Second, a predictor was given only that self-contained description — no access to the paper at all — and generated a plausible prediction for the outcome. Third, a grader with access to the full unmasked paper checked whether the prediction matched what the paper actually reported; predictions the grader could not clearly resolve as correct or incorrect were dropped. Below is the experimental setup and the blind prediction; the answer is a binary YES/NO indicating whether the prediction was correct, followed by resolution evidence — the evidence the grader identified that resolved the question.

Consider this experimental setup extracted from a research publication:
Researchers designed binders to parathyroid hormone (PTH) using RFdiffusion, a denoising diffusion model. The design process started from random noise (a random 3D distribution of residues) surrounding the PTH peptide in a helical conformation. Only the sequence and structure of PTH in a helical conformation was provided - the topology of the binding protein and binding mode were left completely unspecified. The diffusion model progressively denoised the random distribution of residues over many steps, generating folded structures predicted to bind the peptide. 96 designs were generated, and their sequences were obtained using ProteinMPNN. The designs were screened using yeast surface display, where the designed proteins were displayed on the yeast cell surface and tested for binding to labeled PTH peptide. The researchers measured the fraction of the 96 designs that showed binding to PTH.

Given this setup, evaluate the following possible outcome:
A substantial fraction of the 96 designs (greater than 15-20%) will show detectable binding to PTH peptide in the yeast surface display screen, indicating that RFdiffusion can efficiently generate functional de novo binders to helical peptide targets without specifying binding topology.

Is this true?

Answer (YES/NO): YES